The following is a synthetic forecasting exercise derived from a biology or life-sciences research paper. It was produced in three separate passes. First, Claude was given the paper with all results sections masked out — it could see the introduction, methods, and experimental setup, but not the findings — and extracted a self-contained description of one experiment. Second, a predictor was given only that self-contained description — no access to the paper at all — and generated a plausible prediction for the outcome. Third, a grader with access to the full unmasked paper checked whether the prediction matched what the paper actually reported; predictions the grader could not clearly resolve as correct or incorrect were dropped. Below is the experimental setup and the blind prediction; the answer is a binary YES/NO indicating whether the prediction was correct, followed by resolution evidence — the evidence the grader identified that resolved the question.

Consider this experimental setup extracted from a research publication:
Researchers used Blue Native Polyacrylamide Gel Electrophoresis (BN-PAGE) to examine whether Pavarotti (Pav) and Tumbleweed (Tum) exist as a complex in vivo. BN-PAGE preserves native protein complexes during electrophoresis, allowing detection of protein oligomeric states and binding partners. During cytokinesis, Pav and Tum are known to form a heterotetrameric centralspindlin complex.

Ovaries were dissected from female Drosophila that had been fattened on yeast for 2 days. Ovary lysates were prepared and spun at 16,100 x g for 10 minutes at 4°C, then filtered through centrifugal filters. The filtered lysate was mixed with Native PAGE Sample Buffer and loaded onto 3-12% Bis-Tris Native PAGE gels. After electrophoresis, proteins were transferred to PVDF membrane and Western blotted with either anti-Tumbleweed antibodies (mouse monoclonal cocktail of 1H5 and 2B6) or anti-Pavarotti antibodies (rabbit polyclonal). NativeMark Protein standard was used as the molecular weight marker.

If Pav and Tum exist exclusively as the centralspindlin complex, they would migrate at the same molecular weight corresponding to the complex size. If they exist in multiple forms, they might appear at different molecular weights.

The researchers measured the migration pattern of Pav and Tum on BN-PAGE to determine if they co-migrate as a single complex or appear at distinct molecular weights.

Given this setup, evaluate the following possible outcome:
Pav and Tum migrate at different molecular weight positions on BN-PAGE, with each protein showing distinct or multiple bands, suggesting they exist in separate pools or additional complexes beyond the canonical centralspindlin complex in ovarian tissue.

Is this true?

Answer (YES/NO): YES